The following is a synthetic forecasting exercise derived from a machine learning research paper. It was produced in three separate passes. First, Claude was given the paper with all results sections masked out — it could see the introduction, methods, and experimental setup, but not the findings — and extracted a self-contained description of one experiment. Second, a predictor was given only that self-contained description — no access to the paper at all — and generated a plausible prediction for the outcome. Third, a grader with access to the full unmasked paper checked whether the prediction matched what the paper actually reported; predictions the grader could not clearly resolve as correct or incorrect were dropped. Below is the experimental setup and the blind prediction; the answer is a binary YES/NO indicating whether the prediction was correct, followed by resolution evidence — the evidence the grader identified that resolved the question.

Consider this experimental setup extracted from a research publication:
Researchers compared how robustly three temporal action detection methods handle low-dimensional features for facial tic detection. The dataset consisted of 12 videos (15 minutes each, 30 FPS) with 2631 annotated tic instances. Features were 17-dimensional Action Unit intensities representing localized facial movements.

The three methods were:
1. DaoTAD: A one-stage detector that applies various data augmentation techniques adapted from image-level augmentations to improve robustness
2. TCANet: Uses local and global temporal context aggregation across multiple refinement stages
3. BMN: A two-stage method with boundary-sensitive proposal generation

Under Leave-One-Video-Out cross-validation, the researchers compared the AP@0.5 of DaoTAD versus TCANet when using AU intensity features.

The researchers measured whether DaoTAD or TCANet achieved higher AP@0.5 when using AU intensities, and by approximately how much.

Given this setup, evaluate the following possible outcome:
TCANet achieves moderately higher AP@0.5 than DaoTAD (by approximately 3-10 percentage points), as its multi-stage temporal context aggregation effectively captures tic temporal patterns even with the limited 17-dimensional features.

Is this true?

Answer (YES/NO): NO